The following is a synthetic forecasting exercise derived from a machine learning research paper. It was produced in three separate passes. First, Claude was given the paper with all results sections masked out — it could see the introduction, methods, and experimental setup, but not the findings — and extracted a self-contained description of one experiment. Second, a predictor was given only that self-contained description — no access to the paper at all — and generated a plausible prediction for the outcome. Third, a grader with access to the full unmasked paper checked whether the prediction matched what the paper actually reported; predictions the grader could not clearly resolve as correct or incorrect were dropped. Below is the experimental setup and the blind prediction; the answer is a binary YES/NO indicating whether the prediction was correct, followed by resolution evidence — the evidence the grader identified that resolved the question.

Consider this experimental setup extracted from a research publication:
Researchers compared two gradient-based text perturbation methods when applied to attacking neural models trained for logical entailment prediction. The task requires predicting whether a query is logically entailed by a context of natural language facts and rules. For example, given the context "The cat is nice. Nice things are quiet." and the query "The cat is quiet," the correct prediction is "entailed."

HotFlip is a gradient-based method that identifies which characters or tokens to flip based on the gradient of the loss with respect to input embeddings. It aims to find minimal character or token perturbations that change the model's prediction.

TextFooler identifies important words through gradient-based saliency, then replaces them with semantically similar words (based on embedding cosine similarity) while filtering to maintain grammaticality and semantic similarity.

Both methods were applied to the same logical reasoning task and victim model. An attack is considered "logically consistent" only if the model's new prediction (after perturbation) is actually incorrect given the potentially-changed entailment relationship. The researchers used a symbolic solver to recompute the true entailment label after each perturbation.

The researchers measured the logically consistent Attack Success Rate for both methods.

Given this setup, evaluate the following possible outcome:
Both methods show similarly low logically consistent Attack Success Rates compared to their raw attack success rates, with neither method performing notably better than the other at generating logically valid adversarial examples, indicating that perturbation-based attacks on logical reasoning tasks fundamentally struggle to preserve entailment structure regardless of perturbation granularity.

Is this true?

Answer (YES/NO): NO